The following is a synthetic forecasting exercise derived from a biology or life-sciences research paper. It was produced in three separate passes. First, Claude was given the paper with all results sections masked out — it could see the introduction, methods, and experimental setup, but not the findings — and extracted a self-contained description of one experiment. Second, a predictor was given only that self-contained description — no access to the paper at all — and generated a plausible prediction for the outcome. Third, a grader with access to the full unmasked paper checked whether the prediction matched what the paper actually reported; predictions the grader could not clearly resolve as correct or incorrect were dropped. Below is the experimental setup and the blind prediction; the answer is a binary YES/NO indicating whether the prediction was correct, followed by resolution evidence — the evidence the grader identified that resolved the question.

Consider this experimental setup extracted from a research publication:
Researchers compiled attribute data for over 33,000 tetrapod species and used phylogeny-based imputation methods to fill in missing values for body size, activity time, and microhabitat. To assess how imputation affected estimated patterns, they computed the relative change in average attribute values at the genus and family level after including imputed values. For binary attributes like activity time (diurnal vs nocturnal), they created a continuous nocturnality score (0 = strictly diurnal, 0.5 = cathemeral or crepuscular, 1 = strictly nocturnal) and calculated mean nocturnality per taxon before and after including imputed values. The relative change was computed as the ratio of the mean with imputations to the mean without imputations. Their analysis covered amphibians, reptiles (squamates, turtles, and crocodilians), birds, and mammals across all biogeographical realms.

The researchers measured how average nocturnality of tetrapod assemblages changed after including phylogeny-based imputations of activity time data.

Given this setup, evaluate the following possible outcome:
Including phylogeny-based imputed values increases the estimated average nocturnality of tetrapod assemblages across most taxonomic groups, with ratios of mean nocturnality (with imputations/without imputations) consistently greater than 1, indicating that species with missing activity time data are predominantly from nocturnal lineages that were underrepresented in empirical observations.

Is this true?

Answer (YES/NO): YES